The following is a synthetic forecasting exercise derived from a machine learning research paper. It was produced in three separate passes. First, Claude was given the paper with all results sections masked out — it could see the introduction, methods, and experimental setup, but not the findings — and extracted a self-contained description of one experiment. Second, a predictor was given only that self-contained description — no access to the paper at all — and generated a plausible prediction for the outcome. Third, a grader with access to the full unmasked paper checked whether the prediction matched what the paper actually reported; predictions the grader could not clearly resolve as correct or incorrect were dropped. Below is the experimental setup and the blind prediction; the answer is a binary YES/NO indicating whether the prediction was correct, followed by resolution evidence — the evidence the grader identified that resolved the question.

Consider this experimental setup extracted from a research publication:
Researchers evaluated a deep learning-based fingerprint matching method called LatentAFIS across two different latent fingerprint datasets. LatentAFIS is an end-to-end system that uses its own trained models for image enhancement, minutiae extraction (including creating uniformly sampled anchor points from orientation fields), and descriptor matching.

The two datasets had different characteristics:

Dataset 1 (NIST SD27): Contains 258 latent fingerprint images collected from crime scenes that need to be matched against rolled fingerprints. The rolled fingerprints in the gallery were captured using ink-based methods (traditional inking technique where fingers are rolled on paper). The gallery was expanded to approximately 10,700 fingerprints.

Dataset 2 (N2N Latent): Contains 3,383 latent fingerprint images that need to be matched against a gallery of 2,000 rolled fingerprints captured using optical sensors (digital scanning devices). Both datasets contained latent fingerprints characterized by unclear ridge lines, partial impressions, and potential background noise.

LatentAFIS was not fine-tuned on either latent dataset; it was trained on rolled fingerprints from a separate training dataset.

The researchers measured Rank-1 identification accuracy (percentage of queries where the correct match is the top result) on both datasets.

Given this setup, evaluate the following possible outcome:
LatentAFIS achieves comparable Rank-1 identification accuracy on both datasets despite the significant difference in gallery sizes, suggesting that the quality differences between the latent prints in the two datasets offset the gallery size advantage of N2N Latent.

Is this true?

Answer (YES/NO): NO